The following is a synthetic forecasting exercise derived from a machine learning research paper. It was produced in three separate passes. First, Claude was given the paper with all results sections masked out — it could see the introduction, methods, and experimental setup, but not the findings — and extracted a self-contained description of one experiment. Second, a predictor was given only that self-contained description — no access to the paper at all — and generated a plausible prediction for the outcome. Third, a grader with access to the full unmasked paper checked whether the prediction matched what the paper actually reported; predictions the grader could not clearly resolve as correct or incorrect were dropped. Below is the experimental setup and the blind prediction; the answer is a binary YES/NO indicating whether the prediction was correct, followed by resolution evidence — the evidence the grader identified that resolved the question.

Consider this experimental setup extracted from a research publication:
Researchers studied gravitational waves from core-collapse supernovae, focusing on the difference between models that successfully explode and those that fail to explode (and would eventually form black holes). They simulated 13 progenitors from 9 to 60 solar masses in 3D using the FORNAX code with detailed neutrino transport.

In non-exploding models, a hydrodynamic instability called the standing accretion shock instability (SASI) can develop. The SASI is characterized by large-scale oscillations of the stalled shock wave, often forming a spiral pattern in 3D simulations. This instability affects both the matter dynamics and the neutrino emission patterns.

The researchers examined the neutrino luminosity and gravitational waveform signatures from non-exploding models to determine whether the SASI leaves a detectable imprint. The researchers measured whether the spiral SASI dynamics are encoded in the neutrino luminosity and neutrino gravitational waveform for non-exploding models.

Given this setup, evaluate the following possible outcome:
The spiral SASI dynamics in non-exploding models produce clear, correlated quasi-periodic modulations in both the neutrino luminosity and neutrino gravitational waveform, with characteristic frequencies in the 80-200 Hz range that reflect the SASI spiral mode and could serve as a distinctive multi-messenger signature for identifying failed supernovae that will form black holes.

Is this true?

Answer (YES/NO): YES